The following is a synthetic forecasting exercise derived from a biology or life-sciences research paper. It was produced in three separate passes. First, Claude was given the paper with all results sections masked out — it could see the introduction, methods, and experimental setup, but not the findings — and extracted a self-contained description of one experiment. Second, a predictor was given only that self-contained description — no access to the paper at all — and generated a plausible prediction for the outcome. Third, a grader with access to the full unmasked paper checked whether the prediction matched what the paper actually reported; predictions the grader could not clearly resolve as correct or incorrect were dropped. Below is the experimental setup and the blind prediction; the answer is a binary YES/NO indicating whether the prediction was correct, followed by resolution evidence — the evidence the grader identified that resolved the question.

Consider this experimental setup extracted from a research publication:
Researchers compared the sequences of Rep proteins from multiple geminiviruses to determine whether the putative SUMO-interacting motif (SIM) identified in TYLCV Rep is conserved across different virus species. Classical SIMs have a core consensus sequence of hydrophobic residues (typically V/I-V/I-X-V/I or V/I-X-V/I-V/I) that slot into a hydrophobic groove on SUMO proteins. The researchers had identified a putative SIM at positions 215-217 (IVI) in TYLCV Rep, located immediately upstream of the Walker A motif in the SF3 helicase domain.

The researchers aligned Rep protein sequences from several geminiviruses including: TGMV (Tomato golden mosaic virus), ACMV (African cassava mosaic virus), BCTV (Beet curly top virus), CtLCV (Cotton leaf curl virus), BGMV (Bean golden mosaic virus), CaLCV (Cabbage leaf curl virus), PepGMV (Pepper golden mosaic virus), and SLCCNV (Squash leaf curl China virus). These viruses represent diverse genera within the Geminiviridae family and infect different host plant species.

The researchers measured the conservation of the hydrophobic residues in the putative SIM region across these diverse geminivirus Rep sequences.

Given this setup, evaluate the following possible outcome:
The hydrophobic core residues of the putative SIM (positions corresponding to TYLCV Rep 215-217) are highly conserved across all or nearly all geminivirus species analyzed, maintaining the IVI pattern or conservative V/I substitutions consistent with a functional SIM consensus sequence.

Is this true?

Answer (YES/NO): YES